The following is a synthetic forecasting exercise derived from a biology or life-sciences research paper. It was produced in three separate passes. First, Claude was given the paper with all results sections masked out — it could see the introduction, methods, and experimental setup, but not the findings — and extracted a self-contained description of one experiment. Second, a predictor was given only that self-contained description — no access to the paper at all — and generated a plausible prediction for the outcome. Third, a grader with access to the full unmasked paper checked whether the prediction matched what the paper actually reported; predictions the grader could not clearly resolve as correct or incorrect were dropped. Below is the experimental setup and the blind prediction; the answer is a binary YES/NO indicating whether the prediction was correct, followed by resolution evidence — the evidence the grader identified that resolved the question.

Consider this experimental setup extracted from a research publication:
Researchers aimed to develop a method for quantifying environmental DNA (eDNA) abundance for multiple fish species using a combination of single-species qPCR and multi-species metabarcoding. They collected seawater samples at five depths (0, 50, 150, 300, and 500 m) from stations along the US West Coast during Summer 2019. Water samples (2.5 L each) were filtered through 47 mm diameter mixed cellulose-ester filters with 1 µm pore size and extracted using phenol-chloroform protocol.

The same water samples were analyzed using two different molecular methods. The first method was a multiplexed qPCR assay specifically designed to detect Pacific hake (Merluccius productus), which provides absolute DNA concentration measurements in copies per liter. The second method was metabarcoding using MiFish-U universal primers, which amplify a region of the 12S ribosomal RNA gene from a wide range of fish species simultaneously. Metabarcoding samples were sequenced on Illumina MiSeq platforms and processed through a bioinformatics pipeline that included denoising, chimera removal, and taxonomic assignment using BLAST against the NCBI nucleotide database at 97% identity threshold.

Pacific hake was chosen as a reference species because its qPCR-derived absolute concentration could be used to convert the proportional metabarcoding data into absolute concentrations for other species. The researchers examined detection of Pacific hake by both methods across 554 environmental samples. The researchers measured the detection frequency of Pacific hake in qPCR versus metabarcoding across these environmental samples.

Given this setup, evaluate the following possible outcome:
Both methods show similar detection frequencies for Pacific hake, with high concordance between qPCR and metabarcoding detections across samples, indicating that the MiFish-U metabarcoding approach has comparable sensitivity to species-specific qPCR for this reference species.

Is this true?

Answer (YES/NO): NO